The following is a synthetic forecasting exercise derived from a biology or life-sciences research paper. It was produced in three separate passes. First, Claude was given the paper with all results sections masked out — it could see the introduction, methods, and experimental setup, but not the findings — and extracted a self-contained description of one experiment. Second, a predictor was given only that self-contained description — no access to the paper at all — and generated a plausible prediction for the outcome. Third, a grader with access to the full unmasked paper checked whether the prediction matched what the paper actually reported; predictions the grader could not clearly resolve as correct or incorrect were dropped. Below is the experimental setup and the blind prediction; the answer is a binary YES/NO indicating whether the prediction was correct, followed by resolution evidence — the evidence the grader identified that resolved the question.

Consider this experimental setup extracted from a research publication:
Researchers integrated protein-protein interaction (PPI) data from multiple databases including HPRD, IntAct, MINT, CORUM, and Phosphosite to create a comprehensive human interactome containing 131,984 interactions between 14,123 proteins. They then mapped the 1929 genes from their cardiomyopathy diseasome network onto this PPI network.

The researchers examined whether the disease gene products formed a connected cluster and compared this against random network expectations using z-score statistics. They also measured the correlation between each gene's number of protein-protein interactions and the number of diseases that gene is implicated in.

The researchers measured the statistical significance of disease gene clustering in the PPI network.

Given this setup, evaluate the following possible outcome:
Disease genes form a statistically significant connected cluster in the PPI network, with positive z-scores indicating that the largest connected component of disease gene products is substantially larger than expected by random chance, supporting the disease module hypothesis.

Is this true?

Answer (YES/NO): YES